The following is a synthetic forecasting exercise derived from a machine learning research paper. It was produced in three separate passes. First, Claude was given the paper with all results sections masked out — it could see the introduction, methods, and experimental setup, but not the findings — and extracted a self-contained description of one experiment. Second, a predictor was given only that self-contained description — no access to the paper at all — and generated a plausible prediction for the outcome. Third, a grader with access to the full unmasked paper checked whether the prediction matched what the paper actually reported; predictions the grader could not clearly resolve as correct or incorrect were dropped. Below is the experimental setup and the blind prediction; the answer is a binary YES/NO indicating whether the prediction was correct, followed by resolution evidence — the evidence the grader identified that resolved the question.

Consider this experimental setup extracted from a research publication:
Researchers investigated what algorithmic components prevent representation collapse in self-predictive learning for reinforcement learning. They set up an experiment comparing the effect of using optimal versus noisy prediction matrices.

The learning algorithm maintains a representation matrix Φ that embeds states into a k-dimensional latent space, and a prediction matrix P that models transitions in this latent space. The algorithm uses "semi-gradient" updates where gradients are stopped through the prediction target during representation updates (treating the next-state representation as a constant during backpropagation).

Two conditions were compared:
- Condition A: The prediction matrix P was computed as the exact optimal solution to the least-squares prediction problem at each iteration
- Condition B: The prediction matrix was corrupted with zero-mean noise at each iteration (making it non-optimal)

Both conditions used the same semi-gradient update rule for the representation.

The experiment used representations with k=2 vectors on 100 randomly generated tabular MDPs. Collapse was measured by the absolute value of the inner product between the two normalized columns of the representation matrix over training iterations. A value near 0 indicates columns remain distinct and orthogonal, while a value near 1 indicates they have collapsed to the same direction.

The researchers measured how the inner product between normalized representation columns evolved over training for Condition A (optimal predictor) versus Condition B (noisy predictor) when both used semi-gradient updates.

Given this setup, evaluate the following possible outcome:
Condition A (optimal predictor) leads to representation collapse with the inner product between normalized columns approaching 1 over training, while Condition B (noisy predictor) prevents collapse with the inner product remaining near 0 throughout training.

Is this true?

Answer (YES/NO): NO